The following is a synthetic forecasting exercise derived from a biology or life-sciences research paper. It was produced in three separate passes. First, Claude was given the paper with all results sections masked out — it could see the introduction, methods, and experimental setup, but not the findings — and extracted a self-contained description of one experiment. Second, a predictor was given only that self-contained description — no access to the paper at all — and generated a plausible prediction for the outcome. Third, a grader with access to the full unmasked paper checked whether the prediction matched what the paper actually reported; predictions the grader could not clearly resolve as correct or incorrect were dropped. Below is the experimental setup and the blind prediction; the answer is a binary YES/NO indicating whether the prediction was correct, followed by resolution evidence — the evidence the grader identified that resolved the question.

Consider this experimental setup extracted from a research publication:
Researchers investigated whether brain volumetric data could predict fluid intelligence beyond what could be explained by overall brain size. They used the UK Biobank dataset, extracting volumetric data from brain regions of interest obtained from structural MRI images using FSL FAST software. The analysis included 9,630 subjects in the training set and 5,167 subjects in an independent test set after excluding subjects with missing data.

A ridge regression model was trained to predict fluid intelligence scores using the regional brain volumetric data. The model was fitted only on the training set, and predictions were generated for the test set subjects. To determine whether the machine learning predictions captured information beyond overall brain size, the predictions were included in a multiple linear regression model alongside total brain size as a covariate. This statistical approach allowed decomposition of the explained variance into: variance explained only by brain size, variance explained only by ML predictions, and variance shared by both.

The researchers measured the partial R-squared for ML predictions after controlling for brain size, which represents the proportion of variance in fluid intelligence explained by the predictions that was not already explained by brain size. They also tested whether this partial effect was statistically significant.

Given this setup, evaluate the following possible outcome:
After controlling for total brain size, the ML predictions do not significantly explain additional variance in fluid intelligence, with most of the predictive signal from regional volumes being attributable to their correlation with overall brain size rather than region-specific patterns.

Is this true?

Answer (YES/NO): NO